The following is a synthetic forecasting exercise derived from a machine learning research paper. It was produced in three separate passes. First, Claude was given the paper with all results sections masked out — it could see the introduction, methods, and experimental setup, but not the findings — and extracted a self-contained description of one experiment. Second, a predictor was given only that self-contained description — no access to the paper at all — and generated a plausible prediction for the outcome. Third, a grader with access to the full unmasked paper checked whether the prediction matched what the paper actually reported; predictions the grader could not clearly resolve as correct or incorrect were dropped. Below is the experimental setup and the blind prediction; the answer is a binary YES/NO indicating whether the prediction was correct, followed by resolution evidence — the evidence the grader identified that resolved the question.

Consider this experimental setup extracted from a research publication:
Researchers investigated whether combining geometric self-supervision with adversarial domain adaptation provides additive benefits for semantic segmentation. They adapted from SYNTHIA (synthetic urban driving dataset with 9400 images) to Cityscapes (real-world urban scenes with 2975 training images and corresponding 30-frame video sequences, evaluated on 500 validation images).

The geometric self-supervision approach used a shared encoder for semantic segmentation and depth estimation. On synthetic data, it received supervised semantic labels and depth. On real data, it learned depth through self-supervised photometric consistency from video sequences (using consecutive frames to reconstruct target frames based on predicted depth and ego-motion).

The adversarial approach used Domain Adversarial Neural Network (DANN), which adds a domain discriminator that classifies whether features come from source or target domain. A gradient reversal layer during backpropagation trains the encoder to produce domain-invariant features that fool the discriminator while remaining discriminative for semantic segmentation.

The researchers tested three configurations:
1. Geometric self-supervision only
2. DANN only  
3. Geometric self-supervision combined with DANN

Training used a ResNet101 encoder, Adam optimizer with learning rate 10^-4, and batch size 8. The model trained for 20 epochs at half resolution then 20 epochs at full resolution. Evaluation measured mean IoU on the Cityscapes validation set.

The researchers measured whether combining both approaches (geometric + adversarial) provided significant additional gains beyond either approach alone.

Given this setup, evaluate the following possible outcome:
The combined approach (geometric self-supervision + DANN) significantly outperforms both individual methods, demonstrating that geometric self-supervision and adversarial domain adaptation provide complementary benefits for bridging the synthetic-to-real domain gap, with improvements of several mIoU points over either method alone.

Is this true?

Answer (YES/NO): NO